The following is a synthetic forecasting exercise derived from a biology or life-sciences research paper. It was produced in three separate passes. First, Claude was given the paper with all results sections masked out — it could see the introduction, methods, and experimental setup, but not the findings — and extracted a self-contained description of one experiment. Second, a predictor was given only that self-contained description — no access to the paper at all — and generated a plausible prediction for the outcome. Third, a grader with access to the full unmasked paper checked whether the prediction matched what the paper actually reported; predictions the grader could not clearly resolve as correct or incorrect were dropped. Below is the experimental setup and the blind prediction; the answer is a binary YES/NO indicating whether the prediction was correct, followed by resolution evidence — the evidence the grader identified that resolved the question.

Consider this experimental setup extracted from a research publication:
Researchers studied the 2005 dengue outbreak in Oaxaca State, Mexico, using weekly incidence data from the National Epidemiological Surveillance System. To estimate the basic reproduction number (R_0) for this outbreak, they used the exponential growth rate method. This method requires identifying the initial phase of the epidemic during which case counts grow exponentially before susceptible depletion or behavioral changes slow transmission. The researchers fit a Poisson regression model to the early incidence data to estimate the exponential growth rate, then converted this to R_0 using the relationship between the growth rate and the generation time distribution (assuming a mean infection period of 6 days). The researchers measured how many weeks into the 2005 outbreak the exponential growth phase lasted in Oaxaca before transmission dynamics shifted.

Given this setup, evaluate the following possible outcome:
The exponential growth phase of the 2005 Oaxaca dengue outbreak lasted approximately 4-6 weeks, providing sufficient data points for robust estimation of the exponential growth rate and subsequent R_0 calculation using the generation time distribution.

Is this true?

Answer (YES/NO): NO